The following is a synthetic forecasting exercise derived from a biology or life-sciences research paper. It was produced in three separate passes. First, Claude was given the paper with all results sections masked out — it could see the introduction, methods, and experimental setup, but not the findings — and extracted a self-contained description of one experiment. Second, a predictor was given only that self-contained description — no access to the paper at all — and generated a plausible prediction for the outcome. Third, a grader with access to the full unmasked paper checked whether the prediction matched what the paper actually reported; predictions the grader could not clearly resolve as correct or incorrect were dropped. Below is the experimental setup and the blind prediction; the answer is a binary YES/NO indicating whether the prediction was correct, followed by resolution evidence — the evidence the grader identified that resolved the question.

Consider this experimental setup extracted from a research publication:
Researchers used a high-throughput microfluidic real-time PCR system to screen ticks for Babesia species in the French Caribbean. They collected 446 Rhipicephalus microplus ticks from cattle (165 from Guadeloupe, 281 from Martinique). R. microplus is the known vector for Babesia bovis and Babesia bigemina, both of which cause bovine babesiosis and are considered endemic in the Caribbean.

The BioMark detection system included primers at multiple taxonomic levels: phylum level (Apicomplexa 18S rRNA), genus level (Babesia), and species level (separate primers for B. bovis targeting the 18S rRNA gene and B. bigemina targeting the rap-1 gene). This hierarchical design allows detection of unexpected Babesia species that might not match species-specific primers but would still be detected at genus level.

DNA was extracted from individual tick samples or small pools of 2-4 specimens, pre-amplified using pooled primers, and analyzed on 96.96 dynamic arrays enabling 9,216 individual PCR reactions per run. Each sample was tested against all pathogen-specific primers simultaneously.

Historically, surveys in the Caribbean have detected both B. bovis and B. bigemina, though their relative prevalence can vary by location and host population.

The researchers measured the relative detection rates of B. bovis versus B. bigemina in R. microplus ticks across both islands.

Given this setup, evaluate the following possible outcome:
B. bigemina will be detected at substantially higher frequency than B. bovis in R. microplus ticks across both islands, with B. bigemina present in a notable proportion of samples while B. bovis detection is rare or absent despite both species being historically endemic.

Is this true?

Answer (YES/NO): YES